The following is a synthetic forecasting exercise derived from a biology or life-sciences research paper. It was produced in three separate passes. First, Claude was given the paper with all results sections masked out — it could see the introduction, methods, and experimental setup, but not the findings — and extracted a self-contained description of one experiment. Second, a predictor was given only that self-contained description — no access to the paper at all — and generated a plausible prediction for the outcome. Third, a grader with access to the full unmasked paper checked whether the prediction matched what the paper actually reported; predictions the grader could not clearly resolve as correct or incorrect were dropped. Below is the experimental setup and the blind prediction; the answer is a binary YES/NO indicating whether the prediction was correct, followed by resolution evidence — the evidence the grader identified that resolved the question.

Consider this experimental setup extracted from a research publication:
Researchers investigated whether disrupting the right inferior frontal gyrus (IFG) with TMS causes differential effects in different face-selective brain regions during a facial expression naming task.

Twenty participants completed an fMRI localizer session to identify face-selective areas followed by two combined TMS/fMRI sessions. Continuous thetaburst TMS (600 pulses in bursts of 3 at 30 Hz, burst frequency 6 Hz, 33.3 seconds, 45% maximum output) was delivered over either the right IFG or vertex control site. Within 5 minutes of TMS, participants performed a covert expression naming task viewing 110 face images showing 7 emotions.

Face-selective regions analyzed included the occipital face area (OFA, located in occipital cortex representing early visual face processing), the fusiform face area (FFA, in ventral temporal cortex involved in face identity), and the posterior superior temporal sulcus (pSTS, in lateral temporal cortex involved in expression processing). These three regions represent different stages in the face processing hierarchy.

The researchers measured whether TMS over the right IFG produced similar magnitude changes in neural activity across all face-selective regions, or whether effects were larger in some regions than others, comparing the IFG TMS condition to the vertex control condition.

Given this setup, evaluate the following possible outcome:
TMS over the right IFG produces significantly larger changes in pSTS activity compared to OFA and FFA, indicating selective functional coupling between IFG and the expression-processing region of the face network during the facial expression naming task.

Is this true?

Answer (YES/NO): NO